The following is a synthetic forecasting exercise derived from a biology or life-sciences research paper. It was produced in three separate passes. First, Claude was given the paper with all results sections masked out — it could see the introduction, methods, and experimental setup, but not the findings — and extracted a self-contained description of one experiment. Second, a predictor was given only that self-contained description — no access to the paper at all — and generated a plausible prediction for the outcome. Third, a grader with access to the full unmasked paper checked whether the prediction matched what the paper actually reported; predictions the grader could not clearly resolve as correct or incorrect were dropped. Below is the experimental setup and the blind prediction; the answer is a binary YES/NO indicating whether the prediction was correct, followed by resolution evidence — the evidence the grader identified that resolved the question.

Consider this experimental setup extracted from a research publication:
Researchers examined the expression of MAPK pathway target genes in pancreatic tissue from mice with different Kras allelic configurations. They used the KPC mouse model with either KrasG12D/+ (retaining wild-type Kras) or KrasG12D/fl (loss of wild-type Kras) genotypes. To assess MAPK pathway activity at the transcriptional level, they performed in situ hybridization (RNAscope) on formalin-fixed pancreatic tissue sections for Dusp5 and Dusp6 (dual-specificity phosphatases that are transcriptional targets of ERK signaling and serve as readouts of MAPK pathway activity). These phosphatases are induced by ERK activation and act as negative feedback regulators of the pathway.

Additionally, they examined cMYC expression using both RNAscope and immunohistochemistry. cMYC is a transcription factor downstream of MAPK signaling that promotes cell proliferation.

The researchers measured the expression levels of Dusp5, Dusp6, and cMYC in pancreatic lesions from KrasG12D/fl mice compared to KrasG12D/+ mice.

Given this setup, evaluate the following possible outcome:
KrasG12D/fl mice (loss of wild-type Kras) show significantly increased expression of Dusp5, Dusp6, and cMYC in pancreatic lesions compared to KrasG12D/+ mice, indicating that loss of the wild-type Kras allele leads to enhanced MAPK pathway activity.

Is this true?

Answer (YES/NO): NO